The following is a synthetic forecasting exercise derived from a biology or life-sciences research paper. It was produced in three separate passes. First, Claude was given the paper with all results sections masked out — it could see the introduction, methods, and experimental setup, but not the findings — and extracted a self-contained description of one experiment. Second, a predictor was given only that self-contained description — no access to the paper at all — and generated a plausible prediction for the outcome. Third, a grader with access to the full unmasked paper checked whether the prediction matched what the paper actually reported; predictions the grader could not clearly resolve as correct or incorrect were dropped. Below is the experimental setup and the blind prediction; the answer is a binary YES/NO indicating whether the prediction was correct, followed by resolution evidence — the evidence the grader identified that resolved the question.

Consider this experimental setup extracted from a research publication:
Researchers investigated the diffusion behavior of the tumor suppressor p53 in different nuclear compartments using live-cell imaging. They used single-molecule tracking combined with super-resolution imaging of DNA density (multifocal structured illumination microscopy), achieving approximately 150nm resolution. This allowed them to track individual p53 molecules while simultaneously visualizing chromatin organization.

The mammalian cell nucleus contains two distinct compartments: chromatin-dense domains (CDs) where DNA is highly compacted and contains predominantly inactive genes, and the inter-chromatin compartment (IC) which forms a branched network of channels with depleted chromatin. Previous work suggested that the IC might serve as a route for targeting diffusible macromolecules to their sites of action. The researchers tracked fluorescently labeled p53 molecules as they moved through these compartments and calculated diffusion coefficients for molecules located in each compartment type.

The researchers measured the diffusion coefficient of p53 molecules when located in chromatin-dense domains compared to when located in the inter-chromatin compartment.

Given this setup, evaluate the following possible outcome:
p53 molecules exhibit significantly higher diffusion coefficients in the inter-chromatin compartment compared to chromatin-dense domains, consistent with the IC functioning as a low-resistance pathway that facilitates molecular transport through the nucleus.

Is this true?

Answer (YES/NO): YES